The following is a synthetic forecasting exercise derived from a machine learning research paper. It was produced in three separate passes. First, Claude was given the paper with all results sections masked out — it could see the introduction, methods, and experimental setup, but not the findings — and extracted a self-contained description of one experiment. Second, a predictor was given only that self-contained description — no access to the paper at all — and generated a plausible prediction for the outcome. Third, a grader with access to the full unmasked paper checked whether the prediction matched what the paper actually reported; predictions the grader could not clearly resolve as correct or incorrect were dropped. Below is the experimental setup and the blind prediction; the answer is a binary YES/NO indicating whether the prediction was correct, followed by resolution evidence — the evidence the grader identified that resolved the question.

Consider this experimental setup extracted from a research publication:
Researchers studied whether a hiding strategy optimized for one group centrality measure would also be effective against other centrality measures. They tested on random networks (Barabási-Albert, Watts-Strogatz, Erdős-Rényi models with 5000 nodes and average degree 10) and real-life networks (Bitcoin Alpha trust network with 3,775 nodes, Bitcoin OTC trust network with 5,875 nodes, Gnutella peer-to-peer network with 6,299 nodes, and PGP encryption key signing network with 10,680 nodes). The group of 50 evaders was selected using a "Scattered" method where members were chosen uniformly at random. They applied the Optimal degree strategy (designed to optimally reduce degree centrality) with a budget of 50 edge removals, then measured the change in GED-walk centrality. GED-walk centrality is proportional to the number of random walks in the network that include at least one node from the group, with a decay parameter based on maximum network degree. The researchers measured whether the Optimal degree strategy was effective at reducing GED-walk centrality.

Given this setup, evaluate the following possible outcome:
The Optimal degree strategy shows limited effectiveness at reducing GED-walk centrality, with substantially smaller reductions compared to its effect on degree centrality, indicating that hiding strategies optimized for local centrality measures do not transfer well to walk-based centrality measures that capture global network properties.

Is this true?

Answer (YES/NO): NO